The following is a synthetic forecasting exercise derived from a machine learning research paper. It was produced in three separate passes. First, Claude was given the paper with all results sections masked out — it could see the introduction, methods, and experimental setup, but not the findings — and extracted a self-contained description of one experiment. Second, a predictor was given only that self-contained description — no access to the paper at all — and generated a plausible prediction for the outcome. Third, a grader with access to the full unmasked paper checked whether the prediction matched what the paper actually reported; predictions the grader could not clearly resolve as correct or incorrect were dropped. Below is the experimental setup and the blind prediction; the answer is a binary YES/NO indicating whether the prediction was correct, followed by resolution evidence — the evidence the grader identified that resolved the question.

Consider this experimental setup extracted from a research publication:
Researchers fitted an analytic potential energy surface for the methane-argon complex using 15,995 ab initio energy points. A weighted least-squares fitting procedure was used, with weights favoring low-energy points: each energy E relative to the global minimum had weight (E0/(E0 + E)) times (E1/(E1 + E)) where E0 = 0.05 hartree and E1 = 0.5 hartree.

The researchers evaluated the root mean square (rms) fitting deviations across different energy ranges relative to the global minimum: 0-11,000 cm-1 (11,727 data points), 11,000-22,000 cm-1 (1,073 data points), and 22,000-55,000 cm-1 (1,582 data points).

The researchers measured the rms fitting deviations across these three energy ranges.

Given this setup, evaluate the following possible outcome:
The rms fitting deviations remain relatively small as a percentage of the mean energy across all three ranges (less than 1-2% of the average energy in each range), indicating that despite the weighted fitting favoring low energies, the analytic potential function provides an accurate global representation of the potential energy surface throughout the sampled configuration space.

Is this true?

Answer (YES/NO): YES